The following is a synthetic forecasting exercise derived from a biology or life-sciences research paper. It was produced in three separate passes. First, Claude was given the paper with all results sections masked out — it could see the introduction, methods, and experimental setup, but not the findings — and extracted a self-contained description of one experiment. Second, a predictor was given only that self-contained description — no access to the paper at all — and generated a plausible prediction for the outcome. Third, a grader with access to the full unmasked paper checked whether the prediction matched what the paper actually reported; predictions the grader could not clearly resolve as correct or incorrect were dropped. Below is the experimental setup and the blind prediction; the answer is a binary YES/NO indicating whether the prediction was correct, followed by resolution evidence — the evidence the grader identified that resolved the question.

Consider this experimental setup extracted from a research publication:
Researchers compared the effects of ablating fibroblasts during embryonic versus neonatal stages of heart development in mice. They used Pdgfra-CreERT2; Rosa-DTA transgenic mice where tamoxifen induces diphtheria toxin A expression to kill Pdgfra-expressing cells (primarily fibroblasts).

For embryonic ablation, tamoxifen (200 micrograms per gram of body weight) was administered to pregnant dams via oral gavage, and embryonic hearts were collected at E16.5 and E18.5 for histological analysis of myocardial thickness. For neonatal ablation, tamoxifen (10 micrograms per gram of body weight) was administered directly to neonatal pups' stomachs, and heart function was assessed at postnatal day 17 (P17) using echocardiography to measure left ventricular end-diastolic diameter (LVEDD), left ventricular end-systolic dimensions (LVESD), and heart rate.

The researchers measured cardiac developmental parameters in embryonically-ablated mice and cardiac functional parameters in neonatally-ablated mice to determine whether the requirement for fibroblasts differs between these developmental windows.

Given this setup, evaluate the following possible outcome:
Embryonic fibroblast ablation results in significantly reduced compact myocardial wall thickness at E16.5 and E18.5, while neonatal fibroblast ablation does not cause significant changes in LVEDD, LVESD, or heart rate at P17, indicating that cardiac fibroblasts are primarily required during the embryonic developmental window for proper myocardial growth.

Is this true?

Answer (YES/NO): NO